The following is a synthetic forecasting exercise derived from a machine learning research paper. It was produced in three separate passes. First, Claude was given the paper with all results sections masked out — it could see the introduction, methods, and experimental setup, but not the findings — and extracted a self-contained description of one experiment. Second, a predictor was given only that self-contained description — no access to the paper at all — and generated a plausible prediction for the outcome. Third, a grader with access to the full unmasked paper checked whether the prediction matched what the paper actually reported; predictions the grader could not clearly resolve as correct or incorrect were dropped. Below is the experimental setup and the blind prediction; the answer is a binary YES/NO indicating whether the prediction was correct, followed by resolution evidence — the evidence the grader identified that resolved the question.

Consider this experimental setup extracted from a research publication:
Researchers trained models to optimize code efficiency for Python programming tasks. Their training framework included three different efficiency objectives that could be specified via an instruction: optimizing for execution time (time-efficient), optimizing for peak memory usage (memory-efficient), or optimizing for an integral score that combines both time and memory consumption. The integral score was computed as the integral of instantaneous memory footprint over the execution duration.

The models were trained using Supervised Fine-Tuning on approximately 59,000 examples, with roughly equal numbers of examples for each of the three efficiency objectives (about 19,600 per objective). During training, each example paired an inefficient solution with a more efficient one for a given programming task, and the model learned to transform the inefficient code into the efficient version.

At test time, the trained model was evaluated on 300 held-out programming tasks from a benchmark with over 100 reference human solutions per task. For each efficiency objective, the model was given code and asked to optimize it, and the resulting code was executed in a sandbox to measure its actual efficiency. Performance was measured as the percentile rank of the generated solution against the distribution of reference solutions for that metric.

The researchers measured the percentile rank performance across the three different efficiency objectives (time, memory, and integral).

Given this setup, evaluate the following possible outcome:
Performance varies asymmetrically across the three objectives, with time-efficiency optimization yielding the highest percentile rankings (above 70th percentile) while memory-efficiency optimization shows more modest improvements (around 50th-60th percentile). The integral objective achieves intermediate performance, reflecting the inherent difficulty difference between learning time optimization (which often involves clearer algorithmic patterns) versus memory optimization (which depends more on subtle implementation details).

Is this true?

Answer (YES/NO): NO